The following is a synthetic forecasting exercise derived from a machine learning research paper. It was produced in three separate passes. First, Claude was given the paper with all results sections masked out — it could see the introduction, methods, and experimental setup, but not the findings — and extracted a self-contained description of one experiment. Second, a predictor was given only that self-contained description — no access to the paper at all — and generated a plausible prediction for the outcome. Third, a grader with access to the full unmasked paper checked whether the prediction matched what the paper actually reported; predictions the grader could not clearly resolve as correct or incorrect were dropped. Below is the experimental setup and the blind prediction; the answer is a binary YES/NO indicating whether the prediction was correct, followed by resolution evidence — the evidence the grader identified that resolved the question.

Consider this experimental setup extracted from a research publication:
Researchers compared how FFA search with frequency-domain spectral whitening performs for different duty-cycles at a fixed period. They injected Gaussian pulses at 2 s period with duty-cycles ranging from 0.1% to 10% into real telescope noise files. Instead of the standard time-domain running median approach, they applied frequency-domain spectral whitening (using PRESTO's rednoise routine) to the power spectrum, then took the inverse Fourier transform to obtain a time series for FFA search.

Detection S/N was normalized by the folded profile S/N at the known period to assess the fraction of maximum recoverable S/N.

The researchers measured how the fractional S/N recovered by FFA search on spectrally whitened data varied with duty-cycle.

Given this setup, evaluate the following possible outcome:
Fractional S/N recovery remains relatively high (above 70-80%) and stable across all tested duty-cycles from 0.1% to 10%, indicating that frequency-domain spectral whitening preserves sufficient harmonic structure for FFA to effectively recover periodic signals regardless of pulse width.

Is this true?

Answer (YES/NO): NO